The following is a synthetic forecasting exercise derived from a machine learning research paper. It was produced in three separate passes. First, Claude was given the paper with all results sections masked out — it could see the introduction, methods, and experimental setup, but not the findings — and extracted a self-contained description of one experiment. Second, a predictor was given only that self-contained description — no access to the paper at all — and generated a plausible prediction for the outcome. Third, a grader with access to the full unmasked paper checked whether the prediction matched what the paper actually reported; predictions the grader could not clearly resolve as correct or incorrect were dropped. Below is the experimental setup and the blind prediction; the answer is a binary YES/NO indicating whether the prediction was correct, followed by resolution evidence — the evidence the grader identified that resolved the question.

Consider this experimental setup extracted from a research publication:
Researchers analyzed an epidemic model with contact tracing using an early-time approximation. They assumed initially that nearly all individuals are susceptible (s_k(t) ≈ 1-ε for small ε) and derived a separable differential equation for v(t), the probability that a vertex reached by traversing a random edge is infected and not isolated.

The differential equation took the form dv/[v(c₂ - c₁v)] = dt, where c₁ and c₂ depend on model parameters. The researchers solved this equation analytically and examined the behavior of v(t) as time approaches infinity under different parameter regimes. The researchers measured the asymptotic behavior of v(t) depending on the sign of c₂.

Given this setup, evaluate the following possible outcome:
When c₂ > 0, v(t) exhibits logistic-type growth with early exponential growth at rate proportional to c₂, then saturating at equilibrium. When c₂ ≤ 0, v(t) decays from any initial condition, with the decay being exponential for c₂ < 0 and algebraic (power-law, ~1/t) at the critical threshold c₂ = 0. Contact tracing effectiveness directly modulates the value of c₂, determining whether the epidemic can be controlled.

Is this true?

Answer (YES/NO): NO